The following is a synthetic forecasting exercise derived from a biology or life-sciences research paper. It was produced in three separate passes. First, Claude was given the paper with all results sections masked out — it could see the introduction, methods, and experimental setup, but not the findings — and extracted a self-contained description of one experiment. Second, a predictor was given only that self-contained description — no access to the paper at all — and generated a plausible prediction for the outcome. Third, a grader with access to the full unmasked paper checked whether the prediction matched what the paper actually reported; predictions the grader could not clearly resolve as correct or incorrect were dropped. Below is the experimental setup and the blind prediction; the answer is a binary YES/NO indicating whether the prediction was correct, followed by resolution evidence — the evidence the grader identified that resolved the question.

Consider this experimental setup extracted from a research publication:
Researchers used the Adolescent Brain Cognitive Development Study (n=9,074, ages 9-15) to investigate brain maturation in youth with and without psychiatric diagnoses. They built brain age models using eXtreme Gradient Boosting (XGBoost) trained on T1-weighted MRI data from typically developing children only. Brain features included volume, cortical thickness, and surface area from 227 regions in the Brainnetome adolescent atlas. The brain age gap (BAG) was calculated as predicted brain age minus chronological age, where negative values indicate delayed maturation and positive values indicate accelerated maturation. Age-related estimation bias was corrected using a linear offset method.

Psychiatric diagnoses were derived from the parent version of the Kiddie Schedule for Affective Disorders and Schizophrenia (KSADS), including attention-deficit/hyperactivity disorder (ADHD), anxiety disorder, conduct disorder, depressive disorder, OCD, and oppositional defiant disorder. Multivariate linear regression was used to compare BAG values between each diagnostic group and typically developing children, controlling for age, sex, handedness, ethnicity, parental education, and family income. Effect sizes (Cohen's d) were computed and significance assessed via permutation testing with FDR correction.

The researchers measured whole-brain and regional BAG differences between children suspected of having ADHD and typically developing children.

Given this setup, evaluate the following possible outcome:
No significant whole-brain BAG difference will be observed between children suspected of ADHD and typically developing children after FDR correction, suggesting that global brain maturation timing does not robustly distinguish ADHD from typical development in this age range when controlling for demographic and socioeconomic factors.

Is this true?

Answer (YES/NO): NO